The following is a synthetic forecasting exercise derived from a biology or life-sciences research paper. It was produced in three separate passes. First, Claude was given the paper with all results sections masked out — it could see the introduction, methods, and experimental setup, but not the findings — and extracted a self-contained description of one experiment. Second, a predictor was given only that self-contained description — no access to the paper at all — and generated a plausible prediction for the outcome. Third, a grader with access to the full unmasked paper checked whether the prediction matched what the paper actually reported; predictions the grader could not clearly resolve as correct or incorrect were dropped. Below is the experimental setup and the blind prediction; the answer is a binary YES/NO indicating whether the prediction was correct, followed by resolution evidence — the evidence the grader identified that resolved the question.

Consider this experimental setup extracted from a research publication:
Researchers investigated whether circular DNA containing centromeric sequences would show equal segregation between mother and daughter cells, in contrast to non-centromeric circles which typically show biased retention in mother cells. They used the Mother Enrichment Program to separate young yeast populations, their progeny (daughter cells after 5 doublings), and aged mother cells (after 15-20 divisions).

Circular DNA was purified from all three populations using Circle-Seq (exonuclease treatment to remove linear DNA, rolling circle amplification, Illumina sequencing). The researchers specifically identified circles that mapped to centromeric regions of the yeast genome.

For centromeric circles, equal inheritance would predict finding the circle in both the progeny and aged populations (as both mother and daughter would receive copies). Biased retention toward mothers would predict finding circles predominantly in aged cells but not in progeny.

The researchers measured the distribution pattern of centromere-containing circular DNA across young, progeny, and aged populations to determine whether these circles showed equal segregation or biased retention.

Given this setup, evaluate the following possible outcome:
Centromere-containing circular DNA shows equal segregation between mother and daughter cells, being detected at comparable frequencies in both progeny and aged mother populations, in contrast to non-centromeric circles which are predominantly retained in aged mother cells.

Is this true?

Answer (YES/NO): NO